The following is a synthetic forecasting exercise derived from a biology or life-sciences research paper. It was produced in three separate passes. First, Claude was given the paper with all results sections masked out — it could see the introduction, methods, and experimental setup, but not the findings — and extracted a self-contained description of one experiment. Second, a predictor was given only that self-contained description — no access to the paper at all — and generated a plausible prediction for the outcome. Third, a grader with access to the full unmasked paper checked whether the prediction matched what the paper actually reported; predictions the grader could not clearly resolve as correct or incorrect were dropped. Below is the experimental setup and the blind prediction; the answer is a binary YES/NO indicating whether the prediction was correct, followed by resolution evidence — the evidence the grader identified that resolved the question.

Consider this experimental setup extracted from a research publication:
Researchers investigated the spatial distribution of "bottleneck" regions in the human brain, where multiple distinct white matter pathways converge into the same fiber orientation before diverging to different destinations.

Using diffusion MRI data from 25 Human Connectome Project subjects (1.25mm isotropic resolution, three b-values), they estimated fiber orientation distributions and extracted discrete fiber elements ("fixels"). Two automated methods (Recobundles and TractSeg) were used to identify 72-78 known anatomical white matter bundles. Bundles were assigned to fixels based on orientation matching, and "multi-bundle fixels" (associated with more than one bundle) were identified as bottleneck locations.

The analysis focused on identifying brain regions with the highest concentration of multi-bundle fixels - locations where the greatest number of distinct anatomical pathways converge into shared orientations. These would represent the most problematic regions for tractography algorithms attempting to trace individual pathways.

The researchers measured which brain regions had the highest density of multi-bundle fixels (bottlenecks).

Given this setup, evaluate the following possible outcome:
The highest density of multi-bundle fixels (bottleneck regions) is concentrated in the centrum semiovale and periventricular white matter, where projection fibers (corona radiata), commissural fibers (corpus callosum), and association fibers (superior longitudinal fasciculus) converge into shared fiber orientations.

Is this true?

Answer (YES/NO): NO